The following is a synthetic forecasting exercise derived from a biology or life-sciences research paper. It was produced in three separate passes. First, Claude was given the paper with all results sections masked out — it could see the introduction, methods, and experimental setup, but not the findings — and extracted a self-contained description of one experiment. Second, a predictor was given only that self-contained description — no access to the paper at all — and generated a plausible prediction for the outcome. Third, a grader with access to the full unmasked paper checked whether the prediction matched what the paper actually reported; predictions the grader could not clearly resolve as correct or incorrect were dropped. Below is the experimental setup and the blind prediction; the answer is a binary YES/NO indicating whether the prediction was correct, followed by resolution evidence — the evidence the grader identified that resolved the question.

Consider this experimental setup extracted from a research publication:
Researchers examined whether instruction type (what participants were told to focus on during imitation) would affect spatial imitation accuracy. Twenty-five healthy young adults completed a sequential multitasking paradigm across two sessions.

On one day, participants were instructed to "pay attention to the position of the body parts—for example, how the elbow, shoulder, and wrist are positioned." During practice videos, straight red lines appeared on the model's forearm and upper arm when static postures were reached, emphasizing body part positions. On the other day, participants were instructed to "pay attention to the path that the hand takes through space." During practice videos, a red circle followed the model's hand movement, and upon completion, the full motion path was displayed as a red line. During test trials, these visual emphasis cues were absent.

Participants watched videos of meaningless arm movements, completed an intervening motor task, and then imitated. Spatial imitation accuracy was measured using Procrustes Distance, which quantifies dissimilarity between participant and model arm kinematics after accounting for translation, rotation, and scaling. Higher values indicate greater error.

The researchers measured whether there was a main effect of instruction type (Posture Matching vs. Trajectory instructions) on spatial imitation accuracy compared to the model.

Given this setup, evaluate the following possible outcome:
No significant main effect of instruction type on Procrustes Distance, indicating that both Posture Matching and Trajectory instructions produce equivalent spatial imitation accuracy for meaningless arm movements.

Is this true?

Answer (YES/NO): YES